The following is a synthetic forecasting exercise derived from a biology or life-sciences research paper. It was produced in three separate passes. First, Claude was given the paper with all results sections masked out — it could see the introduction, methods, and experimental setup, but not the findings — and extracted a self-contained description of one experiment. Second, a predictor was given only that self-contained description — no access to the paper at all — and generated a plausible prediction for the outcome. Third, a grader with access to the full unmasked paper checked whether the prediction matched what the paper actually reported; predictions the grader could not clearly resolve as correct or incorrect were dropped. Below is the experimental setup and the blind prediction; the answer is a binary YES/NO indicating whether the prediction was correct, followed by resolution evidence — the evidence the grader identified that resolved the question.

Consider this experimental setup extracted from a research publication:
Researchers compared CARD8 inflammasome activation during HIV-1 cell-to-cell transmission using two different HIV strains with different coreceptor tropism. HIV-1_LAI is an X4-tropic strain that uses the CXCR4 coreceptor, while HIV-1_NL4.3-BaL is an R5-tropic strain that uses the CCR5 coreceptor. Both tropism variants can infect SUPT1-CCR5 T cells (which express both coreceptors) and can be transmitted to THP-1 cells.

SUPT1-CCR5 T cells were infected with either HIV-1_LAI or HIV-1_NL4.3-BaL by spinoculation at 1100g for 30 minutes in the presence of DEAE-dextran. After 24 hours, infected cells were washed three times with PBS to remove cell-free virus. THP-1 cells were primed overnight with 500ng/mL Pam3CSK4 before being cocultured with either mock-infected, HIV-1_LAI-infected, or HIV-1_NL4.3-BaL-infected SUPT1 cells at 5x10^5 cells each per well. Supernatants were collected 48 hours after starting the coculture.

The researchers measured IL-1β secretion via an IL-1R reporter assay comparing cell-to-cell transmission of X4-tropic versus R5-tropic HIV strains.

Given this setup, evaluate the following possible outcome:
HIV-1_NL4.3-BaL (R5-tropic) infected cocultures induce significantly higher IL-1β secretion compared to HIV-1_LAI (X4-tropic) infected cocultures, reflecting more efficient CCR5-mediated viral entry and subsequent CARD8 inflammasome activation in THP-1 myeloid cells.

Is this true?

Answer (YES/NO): NO